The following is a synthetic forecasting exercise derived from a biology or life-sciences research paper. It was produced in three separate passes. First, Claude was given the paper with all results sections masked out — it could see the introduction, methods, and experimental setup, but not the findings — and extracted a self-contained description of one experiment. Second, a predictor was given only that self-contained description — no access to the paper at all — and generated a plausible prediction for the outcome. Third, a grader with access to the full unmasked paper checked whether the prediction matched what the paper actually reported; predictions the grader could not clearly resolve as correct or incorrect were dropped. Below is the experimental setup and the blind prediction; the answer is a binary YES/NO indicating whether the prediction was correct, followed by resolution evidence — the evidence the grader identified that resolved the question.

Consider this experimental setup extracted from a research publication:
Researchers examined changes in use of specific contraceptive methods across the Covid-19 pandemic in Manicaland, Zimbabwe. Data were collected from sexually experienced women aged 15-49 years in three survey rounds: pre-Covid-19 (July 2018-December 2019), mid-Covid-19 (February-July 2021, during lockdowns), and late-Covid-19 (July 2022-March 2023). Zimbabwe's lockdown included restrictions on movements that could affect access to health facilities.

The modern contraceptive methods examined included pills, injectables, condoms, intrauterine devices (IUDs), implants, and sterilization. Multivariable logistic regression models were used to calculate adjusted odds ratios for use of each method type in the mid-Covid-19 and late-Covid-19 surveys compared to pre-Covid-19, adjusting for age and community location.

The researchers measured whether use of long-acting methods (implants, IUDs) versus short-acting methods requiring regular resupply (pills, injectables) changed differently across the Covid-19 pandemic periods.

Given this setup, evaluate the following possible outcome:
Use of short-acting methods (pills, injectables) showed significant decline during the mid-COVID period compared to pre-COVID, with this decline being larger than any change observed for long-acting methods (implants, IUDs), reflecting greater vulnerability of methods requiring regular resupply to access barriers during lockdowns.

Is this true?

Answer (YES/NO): NO